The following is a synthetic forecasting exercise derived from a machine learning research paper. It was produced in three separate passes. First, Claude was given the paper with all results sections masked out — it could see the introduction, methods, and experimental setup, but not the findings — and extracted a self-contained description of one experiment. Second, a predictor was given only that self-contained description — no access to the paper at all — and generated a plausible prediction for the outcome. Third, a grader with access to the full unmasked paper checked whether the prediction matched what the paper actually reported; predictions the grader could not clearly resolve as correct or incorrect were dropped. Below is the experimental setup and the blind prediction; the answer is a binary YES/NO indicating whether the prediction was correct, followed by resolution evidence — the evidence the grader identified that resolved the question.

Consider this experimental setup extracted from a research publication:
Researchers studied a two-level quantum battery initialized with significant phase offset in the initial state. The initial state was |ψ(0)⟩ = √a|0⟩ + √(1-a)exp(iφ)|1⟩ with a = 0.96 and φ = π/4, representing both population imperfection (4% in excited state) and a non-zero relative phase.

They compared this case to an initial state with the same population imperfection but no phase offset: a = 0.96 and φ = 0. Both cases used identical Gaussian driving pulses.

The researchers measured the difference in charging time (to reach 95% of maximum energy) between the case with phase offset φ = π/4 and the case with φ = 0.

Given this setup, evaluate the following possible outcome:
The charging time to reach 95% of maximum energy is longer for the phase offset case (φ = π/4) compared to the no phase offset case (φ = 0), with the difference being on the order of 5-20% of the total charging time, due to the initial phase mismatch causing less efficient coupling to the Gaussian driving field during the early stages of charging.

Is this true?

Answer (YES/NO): YES